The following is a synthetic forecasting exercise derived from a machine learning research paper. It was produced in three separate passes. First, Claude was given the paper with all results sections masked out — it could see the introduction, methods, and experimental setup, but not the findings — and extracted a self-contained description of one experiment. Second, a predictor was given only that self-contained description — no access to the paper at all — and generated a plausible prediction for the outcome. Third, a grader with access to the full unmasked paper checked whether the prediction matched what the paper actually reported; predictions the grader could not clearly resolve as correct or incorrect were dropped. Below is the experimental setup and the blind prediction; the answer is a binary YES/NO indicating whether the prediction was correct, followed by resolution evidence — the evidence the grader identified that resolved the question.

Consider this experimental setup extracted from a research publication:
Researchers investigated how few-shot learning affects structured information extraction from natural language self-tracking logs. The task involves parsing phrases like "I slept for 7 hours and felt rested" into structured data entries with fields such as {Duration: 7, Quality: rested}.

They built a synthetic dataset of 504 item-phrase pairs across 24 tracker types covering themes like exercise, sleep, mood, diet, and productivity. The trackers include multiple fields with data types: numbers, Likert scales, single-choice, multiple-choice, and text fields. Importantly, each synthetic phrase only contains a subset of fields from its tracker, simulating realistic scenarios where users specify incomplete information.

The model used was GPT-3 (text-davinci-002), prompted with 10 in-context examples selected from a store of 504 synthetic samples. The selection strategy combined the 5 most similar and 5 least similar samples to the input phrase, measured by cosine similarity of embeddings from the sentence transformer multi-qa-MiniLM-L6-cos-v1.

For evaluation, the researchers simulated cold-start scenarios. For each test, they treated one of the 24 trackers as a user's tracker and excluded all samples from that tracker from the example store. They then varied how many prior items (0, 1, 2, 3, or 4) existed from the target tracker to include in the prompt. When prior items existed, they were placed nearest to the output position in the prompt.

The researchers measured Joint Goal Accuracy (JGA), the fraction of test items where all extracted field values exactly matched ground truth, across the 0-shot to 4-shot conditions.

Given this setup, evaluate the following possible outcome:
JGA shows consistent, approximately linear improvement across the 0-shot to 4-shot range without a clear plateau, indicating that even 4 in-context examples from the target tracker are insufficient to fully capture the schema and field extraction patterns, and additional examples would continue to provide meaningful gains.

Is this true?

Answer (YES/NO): NO